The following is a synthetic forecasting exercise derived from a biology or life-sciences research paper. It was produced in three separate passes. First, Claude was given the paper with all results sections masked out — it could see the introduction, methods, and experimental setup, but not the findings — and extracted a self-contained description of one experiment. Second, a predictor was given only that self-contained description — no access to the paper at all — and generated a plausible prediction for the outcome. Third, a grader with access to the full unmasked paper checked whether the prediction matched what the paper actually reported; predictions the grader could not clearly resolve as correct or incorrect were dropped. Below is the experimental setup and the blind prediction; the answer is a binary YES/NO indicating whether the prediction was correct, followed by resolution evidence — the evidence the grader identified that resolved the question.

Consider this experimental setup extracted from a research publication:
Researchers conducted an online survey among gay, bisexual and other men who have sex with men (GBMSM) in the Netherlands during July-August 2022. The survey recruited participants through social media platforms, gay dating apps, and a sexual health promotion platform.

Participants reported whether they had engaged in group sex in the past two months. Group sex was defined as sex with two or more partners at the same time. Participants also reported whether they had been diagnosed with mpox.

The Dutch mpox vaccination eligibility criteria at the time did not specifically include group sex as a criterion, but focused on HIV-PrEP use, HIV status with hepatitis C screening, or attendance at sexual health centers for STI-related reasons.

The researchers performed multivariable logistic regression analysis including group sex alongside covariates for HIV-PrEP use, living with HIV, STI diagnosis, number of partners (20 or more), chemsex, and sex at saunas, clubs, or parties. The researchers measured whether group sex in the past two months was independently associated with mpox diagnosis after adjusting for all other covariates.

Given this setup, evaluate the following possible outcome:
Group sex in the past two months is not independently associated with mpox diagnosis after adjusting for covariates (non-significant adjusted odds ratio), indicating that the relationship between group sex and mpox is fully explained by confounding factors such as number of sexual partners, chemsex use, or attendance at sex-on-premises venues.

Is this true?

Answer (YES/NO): YES